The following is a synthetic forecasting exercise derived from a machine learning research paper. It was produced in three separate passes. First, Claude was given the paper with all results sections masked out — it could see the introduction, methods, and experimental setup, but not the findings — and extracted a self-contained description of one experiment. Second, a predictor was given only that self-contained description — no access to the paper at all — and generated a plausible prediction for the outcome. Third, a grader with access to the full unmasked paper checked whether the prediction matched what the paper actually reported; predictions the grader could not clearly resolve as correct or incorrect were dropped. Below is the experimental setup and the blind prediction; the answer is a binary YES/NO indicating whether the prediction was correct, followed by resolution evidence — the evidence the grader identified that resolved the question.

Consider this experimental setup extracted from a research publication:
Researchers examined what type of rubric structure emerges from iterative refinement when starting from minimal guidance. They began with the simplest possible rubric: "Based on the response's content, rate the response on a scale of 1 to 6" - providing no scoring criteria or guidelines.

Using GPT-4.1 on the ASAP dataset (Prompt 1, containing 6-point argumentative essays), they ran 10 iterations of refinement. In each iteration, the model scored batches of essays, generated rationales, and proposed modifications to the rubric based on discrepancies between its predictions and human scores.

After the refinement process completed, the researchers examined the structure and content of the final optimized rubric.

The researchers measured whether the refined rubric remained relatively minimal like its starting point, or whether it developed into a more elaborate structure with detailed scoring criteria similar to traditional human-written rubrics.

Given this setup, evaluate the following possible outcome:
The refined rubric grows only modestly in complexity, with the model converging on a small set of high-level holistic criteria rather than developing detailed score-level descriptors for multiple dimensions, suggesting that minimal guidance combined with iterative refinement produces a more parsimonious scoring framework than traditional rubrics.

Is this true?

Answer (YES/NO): NO